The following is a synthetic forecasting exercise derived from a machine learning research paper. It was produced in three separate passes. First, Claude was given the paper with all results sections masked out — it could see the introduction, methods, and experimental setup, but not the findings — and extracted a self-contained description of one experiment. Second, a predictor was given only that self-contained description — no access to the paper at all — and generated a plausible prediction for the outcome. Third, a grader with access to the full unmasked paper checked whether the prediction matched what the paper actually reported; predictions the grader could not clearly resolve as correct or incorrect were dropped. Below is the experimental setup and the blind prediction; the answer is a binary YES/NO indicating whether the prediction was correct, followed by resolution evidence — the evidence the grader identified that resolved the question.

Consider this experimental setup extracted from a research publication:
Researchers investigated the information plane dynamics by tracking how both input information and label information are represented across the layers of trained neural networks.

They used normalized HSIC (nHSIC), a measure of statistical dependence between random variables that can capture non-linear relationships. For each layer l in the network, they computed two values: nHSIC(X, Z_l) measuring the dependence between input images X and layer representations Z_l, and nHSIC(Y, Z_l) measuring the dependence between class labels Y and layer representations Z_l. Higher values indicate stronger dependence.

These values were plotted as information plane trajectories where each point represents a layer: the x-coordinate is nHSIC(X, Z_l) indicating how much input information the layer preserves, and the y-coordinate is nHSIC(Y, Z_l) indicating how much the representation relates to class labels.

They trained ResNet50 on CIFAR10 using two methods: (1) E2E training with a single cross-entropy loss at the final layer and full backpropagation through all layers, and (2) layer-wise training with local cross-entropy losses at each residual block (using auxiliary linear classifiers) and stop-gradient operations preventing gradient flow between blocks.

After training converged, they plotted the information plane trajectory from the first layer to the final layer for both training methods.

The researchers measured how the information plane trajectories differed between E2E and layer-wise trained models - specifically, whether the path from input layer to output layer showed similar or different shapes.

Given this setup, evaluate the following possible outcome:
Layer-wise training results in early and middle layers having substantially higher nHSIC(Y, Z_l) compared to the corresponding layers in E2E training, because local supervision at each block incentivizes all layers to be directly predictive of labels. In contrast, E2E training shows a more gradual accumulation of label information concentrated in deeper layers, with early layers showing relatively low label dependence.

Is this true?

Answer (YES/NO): NO